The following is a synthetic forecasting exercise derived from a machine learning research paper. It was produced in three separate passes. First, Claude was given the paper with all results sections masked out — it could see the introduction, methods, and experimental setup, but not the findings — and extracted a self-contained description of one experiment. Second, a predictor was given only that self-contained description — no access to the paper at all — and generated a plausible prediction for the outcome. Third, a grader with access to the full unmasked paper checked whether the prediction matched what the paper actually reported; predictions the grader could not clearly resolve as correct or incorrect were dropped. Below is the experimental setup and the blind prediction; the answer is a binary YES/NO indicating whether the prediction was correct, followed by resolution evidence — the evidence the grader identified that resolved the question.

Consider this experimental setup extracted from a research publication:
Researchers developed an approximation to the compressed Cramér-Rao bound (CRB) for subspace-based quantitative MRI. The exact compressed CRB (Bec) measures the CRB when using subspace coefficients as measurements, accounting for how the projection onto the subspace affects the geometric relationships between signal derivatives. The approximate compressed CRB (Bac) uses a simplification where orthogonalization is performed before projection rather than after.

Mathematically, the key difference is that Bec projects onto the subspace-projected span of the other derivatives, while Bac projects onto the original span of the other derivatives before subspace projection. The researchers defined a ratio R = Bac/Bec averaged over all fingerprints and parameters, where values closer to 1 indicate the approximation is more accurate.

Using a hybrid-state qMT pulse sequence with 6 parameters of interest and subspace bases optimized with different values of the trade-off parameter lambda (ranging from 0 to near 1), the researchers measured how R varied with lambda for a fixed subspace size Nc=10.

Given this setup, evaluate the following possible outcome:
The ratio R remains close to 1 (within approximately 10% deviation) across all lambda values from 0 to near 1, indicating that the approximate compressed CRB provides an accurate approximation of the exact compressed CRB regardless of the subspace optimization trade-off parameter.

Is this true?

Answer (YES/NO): NO